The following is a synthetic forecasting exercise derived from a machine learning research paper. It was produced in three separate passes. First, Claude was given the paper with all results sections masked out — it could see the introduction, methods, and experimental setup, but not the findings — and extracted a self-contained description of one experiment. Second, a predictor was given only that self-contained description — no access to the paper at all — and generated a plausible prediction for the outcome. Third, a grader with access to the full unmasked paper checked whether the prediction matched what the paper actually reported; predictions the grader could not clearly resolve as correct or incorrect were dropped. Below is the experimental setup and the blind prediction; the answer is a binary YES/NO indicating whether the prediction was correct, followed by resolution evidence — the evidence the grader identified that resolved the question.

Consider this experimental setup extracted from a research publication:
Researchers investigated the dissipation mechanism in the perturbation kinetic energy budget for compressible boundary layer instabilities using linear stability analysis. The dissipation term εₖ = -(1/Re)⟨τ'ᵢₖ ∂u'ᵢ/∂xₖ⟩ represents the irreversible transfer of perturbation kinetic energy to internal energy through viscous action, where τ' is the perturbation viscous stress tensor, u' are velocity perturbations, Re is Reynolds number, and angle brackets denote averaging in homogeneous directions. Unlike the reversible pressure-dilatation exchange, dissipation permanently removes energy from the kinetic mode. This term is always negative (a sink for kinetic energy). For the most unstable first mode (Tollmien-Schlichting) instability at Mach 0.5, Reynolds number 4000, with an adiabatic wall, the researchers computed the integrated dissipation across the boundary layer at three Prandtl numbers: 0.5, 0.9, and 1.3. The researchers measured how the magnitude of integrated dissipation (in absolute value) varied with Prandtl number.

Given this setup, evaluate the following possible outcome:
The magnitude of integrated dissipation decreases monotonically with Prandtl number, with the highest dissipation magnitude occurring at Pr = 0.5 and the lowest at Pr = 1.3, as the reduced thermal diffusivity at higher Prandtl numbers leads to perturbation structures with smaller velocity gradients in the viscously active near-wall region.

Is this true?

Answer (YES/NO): NO